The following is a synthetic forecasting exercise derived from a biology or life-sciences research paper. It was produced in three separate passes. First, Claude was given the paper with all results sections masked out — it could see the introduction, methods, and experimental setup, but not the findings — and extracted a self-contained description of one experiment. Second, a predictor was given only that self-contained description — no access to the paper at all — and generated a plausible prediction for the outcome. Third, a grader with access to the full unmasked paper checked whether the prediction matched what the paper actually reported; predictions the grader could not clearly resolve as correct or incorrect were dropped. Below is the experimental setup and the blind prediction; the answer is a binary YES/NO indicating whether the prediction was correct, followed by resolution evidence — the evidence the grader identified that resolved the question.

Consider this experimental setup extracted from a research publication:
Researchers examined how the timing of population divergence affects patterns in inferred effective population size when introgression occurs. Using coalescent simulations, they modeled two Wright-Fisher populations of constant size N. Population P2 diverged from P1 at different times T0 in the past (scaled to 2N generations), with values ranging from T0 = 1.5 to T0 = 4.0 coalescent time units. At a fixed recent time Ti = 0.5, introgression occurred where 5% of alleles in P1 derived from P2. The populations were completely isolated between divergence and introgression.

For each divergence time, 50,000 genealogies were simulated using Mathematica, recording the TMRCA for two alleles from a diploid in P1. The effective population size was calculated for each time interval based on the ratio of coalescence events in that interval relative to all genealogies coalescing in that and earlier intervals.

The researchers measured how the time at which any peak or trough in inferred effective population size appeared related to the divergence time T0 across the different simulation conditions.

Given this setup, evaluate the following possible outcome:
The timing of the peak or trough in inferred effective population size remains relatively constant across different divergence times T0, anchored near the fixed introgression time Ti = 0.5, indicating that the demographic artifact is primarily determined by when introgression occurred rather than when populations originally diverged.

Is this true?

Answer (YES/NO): NO